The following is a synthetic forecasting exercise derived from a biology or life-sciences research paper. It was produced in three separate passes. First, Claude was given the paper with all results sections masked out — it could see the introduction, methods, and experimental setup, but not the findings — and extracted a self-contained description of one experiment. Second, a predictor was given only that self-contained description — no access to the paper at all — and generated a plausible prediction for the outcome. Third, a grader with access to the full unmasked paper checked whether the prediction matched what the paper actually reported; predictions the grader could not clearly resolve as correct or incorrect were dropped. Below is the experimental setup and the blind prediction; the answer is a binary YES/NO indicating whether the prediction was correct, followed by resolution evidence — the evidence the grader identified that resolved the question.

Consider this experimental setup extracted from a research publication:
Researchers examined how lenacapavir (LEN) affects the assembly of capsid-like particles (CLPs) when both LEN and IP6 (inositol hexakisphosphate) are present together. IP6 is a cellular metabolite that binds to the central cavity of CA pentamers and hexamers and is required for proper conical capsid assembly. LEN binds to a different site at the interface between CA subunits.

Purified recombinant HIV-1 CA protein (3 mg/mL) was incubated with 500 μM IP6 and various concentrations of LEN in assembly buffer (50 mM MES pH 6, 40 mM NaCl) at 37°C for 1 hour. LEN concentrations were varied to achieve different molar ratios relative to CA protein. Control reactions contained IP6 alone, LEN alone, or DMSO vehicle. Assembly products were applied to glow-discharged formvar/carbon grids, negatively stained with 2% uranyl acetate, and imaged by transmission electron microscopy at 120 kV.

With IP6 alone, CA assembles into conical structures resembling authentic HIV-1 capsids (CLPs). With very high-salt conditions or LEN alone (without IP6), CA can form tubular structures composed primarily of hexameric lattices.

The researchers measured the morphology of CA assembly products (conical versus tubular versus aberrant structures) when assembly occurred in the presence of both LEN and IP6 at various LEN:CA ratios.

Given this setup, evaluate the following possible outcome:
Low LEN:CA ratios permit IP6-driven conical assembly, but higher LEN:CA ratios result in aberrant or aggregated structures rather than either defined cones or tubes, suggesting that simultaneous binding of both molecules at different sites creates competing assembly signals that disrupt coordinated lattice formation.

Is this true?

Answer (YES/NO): YES